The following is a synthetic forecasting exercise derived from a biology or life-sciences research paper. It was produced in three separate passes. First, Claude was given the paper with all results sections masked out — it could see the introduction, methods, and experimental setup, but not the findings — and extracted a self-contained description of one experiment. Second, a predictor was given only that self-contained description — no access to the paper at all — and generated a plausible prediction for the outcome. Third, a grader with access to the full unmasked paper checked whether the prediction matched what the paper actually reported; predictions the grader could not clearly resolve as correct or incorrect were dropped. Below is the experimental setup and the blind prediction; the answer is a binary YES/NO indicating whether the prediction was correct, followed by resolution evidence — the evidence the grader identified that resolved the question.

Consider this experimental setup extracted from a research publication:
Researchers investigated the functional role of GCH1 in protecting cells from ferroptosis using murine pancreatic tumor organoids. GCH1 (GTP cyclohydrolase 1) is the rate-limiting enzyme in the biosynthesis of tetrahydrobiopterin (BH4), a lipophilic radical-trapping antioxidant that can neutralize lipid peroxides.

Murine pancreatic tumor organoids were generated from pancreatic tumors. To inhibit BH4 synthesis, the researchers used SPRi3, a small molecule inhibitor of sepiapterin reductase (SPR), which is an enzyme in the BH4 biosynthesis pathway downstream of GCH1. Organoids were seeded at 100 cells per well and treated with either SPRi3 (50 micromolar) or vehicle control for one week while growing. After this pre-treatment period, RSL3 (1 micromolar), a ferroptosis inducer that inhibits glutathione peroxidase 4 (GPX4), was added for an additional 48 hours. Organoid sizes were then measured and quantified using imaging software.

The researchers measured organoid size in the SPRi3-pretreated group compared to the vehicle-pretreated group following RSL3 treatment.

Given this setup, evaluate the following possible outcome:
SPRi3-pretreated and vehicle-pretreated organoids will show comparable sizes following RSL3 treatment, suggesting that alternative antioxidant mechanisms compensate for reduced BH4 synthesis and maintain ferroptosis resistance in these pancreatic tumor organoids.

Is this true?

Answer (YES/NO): NO